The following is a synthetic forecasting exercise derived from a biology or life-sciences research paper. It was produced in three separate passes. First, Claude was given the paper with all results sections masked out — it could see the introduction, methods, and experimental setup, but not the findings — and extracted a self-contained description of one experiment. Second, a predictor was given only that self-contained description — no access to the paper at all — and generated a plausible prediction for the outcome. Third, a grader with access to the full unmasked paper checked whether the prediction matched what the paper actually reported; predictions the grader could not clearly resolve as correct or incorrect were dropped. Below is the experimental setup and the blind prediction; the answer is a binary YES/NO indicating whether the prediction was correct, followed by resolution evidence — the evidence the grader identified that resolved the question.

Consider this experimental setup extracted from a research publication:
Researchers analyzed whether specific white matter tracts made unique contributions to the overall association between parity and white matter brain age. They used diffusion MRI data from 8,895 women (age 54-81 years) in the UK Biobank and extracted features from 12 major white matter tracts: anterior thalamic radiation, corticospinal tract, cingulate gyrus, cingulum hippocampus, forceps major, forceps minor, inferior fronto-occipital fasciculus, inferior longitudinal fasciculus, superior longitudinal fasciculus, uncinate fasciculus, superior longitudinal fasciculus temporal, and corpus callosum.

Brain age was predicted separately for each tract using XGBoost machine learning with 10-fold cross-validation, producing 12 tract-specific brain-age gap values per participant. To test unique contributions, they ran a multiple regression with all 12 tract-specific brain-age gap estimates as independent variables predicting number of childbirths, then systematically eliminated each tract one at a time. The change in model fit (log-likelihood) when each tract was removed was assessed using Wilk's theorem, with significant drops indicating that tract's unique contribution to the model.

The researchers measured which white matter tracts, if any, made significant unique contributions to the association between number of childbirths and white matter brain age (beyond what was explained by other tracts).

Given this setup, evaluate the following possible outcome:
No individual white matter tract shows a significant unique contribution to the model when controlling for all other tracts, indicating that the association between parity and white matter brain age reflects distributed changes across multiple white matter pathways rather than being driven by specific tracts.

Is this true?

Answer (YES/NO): NO